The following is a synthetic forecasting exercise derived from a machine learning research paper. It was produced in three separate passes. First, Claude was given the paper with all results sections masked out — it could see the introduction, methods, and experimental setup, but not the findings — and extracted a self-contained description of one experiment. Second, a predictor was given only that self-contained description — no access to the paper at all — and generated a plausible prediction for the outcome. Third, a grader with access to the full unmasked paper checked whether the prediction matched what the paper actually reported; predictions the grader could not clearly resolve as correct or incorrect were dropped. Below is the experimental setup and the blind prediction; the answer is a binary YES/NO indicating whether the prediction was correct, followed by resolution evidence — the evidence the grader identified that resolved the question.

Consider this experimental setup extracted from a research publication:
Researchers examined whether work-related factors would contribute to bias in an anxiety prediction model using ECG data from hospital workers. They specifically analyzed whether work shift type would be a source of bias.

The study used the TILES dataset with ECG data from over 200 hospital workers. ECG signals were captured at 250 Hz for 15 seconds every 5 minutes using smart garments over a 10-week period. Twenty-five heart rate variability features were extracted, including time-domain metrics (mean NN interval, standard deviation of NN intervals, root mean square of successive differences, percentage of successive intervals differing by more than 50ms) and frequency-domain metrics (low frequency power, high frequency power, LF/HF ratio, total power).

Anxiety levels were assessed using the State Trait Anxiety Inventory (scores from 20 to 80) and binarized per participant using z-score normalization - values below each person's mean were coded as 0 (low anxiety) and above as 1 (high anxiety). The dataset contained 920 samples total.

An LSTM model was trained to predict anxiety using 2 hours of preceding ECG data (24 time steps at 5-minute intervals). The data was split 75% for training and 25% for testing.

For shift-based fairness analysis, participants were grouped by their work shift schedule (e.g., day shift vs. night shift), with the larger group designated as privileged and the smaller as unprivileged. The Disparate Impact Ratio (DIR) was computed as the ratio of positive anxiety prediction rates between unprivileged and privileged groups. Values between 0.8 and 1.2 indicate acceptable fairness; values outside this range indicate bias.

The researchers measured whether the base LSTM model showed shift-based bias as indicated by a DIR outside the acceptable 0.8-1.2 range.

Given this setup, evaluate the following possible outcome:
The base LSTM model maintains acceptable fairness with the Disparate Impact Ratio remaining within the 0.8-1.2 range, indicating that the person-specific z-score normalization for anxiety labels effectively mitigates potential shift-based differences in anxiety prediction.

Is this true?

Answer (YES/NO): YES